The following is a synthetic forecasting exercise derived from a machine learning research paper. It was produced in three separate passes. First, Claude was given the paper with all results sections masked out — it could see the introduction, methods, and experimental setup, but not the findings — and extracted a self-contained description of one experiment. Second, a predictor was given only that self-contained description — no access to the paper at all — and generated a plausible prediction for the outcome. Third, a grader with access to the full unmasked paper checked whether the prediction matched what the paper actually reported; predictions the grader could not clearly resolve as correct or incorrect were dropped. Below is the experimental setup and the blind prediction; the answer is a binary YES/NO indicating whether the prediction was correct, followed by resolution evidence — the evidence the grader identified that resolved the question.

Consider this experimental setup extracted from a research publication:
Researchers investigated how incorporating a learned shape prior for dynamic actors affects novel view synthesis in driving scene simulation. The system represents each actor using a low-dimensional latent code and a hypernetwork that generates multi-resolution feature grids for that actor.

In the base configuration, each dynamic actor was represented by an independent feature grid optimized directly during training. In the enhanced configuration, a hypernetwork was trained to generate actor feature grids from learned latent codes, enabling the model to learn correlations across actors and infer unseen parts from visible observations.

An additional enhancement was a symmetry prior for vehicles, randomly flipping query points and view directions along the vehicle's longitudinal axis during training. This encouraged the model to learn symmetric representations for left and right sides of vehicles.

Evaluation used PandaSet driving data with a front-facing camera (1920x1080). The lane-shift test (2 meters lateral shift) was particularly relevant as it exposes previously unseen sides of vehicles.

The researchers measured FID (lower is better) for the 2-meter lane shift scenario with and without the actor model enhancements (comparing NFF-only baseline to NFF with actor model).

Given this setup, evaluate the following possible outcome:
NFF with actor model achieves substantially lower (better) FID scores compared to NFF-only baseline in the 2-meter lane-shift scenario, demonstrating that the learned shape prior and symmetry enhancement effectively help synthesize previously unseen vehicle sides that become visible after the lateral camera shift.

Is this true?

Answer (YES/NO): YES